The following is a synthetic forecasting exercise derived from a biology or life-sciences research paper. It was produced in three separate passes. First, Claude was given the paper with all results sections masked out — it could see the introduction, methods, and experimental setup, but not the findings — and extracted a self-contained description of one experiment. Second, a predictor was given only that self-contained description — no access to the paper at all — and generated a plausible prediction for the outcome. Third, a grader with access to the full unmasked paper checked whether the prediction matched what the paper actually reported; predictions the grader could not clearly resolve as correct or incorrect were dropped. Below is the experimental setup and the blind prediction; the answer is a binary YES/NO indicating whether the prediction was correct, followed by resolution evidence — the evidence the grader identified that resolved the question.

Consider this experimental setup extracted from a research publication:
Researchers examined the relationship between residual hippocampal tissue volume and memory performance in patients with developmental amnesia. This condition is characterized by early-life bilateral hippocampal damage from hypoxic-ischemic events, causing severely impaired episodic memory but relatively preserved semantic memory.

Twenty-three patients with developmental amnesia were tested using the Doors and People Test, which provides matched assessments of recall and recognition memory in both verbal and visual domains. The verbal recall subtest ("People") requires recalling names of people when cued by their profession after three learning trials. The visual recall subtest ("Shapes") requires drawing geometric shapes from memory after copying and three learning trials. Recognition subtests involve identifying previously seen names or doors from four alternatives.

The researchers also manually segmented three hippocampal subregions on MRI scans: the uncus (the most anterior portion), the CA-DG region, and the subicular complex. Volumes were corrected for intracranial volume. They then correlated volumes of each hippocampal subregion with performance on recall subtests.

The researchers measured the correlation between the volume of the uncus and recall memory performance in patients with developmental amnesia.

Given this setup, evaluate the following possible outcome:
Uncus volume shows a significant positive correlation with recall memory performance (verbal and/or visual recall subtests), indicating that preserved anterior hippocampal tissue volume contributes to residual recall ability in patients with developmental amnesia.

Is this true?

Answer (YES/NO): NO